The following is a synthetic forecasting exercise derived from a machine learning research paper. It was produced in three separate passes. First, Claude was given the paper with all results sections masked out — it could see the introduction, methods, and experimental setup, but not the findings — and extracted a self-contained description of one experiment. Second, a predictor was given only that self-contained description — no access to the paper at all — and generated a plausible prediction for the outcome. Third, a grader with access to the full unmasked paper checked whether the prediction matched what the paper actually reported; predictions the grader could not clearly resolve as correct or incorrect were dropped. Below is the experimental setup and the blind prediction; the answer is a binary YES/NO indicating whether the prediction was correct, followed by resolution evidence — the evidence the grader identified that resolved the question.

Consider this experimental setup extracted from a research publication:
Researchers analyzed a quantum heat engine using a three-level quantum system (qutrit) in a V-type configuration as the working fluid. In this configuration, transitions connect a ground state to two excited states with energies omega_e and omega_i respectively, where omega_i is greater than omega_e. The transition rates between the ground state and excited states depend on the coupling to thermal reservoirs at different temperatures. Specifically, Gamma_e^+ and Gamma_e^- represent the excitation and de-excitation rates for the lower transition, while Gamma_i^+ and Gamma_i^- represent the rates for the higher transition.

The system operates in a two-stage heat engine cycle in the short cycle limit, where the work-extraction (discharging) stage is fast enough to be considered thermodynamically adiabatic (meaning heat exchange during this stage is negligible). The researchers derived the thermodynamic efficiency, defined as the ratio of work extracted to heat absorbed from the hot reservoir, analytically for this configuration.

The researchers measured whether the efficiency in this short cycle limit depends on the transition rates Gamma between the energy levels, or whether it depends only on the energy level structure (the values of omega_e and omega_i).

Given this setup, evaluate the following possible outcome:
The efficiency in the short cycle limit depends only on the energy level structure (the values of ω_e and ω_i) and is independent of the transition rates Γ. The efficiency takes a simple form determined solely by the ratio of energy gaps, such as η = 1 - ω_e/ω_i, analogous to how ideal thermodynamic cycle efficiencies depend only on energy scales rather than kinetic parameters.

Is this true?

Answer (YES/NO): YES